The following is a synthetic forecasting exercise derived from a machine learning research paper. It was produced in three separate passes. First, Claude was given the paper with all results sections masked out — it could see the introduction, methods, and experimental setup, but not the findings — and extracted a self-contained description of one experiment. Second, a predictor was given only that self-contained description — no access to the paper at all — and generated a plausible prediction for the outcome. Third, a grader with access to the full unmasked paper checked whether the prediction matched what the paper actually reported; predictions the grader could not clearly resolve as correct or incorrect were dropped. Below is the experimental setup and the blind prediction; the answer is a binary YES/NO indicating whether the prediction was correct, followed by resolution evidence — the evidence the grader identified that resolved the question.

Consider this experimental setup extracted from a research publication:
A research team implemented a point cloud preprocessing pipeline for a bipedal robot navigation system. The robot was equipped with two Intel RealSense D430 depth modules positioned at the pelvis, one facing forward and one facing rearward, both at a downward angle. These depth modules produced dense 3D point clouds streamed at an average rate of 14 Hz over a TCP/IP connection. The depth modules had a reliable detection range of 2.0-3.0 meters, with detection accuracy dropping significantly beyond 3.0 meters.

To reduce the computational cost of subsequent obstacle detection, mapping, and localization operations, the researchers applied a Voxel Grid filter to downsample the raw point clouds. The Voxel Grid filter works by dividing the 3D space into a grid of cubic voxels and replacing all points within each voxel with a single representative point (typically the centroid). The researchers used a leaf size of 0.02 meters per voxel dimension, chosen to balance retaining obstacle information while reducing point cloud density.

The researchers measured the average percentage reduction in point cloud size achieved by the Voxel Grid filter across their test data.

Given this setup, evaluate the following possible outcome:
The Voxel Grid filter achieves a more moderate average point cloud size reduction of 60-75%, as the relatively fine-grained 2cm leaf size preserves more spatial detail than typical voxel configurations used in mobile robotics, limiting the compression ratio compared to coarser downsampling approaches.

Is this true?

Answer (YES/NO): NO